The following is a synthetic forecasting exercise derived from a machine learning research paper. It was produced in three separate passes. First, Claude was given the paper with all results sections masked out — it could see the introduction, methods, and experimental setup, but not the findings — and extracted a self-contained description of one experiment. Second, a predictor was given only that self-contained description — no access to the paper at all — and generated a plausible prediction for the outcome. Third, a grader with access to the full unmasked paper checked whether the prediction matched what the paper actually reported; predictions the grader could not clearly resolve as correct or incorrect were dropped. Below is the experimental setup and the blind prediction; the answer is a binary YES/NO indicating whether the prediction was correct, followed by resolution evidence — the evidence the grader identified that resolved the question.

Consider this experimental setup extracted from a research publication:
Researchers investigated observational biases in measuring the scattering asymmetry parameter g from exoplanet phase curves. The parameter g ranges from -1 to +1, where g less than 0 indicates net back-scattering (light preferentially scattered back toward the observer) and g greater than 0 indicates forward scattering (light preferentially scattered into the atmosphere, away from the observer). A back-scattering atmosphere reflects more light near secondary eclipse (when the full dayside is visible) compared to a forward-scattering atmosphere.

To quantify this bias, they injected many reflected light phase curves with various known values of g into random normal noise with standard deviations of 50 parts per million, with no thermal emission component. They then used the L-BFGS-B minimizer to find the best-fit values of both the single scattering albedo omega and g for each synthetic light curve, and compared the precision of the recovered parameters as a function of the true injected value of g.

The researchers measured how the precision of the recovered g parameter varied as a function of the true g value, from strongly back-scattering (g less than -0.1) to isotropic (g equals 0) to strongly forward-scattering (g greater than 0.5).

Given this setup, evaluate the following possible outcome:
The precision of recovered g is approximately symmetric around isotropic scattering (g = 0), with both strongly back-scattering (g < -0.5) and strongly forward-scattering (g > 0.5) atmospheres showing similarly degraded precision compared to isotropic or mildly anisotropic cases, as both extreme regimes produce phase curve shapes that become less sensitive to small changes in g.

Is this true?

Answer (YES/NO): NO